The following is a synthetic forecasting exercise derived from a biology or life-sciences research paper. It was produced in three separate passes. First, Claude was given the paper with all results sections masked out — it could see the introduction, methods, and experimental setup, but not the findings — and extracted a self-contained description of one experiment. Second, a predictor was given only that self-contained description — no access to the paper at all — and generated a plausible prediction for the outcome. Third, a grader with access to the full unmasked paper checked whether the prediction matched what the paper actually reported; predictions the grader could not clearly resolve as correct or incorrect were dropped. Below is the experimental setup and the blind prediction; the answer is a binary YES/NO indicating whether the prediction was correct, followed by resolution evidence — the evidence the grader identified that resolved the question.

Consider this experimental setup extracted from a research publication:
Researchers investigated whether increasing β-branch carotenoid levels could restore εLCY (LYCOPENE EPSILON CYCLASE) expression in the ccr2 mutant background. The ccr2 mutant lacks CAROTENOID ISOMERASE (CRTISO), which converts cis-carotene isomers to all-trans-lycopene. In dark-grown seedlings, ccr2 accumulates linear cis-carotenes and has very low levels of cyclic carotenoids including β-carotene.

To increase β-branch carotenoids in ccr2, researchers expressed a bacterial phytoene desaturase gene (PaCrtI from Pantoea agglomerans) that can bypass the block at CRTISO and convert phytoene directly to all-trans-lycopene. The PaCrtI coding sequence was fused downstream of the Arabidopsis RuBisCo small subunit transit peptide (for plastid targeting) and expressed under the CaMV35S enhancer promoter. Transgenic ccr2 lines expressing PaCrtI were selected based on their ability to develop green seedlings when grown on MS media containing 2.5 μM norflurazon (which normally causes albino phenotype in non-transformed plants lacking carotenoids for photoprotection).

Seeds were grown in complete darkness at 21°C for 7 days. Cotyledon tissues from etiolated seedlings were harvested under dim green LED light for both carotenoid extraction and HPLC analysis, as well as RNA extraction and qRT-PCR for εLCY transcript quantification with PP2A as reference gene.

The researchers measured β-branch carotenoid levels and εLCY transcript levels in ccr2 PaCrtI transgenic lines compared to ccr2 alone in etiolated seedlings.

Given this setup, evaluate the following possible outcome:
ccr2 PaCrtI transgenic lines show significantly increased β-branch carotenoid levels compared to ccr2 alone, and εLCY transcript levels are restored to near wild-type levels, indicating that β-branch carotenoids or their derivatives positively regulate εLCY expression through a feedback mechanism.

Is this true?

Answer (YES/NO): NO